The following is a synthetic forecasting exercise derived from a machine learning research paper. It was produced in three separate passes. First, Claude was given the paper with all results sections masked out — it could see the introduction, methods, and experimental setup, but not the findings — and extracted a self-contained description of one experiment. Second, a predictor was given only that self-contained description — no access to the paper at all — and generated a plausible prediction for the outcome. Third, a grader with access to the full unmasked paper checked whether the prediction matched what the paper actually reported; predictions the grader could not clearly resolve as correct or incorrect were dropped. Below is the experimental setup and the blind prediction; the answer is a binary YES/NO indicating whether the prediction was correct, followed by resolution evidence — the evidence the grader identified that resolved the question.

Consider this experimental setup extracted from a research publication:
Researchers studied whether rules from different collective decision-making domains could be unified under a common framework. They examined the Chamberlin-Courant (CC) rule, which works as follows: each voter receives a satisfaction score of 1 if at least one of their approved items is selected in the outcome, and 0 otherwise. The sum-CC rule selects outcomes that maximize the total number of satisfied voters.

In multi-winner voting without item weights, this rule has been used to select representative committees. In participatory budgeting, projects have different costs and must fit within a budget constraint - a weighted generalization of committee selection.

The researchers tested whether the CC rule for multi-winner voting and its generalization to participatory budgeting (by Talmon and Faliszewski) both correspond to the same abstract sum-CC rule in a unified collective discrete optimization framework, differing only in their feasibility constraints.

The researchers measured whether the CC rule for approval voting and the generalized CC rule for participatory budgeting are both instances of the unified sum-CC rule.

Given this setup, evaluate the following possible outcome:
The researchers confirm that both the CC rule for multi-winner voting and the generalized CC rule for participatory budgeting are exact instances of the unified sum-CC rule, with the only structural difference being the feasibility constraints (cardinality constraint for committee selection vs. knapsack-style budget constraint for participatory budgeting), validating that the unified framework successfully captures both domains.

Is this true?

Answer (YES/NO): YES